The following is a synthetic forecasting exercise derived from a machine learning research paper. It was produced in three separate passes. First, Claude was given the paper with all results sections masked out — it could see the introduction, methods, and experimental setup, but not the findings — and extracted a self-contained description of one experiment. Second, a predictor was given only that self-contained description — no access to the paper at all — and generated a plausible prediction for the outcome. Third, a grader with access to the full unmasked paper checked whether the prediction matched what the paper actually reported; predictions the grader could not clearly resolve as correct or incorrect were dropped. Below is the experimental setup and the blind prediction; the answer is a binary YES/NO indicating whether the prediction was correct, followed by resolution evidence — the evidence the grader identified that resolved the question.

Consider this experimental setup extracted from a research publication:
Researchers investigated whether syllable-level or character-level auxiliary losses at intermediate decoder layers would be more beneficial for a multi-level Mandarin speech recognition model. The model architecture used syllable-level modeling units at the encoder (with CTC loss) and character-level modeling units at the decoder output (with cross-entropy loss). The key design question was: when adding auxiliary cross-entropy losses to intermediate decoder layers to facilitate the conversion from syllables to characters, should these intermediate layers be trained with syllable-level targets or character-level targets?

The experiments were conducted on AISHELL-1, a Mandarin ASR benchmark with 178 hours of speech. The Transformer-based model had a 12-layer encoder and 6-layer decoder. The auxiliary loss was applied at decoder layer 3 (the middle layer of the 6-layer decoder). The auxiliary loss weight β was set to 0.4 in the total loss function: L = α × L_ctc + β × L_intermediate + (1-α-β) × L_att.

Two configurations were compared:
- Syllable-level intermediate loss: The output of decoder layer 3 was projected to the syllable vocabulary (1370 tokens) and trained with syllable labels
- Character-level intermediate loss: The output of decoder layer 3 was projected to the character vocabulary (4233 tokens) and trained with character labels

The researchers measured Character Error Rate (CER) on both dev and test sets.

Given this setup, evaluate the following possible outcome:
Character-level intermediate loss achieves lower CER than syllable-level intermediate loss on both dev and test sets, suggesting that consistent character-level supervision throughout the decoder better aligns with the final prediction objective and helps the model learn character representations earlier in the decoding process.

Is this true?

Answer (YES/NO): NO